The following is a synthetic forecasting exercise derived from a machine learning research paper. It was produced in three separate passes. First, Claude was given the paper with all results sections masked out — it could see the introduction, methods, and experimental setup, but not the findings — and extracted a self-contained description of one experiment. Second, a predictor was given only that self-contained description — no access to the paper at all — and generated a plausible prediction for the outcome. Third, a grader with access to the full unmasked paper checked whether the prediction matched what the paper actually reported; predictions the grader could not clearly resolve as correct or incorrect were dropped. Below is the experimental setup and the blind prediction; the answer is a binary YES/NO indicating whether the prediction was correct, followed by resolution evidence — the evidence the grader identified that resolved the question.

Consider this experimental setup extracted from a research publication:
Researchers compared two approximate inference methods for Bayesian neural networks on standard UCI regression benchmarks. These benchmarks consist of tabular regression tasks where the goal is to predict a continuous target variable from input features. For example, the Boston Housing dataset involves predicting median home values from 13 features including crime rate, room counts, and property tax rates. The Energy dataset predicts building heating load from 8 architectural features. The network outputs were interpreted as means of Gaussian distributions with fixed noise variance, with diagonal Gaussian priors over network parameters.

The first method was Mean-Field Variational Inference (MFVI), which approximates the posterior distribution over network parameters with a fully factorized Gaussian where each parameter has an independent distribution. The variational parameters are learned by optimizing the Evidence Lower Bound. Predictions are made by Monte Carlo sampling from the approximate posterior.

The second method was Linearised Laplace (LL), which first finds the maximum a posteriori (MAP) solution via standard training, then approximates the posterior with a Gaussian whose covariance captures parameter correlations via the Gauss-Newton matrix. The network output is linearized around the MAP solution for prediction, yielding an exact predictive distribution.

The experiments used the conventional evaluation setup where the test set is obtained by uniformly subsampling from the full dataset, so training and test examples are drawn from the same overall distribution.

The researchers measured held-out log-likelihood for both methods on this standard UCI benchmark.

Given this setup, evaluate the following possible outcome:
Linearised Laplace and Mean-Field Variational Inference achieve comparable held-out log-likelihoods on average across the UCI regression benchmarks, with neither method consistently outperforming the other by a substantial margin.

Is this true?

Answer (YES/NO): YES